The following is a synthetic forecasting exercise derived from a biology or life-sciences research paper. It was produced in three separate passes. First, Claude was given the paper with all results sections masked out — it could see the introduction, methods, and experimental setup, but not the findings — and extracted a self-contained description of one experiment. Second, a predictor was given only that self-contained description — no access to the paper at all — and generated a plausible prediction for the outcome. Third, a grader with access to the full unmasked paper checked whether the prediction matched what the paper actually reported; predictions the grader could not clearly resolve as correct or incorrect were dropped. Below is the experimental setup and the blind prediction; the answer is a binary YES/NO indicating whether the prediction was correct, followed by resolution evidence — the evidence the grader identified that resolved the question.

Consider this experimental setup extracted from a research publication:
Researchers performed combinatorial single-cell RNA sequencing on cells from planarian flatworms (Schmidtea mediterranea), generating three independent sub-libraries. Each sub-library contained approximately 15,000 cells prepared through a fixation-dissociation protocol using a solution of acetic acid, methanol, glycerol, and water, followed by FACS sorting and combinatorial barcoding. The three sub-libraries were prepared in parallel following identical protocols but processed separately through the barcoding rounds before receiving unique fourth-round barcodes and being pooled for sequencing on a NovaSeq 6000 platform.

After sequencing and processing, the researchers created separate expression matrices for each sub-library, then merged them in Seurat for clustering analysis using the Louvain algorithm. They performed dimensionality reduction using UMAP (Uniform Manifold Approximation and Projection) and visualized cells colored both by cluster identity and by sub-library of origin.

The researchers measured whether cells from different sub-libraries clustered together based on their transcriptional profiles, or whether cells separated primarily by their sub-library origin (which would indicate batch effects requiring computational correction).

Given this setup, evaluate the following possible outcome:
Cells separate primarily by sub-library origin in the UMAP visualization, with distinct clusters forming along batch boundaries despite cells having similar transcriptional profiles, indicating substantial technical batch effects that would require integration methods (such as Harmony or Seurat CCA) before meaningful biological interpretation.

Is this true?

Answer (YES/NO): NO